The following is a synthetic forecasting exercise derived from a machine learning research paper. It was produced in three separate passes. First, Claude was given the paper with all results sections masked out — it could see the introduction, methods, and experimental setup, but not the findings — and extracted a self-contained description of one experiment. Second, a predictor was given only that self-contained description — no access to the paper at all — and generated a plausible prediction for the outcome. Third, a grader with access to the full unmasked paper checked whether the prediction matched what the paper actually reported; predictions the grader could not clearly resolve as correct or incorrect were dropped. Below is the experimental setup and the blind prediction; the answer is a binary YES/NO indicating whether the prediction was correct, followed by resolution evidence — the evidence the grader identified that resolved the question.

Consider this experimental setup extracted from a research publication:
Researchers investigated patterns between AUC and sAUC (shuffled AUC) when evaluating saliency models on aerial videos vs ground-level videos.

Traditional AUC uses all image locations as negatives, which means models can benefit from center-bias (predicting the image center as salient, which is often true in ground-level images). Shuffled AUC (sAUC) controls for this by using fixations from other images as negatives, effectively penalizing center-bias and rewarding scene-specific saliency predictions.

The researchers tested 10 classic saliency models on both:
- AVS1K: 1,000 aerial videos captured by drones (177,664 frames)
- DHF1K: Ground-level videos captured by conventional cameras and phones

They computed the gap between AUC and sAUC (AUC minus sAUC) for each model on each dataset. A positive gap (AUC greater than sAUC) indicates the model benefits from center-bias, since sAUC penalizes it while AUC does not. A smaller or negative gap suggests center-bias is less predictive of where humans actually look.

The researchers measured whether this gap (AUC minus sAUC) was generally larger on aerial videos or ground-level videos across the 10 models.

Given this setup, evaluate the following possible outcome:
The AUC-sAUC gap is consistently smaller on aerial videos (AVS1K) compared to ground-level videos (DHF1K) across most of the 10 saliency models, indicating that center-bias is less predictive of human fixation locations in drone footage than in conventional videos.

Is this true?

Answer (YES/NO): YES